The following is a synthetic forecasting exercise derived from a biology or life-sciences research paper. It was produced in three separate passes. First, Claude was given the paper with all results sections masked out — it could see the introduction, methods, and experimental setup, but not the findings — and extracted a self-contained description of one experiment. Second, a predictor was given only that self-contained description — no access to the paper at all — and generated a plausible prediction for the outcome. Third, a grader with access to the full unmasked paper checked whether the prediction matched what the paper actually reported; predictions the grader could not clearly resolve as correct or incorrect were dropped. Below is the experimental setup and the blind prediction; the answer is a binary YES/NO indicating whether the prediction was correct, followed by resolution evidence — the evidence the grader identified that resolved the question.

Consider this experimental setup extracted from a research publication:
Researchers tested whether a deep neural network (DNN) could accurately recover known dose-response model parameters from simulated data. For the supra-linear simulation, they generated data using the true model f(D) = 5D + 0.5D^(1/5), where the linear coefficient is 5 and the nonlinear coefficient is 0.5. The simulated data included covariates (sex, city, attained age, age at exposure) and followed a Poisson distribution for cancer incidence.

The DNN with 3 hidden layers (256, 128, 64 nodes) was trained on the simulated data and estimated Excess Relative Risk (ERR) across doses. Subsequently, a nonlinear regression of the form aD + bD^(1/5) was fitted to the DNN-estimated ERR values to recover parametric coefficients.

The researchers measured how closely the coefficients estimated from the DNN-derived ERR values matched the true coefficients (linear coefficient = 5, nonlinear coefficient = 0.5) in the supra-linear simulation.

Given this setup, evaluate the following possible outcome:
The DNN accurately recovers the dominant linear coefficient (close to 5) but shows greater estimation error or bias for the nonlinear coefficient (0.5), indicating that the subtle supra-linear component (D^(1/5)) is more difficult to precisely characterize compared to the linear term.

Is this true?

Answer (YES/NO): YES